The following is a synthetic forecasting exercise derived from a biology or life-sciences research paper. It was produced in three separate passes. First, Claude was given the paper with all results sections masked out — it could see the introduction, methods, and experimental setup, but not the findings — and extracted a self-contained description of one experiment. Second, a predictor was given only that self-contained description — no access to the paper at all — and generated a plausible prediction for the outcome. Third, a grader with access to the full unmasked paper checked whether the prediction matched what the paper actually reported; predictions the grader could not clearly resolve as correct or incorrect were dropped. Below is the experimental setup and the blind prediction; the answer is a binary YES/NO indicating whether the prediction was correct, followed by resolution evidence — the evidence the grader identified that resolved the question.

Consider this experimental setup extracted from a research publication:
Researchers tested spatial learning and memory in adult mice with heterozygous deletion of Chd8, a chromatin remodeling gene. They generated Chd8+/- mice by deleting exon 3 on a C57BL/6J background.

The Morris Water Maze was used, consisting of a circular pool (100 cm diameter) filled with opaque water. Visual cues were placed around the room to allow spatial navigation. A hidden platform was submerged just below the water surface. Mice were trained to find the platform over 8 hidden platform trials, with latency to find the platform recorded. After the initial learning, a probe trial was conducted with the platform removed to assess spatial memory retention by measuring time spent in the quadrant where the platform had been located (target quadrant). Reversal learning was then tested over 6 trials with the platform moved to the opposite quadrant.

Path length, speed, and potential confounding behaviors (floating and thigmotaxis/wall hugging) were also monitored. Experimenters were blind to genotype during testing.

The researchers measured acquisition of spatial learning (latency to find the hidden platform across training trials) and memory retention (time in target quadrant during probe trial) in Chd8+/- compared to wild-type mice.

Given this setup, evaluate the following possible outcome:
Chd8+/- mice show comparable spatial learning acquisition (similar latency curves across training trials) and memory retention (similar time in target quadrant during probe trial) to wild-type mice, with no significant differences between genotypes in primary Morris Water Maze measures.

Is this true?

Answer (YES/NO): YES